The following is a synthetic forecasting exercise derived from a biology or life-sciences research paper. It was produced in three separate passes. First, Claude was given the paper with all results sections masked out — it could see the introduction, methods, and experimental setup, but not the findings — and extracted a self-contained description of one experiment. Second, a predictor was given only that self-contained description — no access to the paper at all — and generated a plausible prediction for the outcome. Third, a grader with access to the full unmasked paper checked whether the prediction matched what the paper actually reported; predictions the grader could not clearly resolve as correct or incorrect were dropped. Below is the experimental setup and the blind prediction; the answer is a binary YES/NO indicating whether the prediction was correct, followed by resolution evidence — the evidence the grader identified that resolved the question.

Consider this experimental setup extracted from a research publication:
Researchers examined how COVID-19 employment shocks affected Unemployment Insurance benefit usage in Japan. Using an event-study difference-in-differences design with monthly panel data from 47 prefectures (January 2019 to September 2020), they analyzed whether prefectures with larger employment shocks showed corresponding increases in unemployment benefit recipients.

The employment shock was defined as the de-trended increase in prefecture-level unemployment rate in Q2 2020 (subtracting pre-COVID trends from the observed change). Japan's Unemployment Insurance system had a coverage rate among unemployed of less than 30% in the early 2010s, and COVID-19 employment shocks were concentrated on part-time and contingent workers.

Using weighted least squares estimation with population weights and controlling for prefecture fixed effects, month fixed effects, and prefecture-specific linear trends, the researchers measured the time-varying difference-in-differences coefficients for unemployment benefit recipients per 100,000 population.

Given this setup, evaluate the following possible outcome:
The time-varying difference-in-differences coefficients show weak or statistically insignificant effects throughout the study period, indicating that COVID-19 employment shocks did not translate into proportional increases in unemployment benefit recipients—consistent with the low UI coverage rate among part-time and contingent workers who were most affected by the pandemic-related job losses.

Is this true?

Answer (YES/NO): YES